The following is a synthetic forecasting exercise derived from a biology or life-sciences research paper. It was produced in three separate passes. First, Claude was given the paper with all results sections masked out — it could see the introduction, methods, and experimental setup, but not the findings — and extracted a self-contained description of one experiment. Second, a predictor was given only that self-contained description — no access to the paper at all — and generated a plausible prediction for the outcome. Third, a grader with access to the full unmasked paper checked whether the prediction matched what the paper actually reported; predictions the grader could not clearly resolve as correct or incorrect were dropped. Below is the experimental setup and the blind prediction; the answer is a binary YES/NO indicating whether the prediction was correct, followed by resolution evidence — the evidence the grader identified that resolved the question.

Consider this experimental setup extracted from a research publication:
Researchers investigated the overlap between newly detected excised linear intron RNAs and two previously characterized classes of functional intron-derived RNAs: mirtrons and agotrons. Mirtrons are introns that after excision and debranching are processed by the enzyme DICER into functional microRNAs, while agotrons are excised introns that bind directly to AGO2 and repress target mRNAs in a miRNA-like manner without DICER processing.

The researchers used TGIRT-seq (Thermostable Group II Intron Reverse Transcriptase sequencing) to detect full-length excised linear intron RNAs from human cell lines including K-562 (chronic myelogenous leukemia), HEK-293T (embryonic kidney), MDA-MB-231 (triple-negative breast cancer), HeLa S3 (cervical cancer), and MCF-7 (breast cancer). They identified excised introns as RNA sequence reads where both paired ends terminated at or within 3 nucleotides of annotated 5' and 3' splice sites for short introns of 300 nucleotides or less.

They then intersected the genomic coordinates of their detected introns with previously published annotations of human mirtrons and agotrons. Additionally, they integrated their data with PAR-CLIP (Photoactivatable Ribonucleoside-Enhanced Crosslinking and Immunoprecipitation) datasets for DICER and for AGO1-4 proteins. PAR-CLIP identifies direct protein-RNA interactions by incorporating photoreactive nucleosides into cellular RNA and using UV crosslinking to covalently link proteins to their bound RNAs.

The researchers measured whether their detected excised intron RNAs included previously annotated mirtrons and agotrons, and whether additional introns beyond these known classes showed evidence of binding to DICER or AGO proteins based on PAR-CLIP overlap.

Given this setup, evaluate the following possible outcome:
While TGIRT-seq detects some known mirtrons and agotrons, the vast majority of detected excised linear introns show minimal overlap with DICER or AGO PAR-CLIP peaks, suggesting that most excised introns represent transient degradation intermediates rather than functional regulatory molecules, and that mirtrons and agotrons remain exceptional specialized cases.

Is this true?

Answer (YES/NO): NO